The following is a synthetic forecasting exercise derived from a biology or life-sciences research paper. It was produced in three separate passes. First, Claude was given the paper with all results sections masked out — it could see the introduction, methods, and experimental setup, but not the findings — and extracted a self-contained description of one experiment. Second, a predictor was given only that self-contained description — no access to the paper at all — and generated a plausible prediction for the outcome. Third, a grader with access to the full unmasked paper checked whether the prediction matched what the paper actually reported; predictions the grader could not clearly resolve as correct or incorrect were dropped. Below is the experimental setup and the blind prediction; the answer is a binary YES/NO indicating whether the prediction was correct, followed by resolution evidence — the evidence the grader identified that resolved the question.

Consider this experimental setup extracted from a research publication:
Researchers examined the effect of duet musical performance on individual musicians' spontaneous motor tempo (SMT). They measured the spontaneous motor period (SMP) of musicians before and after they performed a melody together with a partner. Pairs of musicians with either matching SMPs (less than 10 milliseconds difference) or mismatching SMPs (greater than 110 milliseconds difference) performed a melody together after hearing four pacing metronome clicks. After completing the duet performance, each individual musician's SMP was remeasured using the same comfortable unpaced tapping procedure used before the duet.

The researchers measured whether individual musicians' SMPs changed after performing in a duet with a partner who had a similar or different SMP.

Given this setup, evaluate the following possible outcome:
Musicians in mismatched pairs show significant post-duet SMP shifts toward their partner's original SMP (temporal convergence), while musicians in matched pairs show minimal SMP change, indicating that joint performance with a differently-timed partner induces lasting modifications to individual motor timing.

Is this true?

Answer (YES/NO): NO